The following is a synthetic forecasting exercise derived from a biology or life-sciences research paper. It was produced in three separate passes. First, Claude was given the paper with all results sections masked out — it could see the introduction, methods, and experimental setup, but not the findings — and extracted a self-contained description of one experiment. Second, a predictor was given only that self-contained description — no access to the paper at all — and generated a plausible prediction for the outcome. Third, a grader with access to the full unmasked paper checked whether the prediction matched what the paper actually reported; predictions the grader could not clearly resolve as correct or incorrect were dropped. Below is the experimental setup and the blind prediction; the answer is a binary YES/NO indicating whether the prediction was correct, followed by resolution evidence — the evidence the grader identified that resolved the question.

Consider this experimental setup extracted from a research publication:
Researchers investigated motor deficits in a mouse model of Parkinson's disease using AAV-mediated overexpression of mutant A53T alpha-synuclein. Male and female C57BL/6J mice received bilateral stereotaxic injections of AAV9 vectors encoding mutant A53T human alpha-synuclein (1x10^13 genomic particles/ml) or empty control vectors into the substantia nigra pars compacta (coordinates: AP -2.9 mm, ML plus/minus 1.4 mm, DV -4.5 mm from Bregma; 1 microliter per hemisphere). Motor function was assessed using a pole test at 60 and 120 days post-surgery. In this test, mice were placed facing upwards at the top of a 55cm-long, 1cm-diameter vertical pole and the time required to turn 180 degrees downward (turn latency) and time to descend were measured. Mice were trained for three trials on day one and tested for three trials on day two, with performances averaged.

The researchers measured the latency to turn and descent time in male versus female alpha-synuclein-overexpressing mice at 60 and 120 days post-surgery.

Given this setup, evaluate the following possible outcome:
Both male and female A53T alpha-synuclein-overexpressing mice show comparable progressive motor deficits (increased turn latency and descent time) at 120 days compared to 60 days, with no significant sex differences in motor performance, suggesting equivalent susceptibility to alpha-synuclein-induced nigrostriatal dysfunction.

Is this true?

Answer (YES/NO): NO